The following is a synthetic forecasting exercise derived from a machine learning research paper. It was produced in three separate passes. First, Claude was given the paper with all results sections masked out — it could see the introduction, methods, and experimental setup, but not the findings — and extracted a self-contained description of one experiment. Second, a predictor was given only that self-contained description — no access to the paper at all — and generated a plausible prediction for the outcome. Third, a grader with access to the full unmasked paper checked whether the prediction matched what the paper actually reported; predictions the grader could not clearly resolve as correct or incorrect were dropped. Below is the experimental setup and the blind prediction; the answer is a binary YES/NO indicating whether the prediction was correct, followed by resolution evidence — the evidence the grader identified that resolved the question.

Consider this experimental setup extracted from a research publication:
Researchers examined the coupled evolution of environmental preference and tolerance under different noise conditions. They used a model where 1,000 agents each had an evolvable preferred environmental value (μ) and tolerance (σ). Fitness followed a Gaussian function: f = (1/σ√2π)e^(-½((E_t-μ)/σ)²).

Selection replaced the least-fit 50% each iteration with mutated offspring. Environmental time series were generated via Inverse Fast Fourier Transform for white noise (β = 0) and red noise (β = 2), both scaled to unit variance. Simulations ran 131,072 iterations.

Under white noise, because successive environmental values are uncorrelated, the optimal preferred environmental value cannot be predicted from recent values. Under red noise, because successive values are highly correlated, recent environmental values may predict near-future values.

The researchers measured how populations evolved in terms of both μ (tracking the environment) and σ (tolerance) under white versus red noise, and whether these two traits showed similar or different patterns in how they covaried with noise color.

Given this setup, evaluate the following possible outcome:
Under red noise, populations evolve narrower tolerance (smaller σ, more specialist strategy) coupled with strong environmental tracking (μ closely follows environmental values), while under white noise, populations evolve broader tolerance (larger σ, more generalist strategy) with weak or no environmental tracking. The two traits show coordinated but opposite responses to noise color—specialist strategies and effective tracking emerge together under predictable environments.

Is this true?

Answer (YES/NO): YES